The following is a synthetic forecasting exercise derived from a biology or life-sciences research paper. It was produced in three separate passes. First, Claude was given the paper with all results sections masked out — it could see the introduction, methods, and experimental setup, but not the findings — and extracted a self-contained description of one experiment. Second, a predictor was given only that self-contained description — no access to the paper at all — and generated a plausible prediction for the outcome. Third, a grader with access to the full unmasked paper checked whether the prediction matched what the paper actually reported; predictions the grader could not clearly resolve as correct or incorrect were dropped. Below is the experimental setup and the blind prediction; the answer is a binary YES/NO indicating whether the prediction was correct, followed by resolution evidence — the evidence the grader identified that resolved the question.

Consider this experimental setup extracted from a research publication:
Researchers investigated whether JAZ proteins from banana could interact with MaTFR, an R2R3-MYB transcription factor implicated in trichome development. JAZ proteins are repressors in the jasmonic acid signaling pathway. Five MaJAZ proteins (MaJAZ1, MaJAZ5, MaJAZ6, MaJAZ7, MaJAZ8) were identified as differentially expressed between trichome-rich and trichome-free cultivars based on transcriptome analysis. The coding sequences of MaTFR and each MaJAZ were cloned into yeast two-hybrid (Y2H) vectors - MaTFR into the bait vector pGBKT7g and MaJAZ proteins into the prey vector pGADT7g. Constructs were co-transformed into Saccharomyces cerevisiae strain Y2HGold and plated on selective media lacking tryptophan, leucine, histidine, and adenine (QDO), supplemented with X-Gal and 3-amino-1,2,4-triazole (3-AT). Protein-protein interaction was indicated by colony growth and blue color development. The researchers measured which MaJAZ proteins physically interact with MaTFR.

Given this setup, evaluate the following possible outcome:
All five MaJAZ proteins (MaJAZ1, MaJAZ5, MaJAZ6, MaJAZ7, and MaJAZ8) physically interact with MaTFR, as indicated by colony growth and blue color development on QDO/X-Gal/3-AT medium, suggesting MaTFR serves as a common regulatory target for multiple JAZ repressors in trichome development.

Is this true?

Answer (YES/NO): NO